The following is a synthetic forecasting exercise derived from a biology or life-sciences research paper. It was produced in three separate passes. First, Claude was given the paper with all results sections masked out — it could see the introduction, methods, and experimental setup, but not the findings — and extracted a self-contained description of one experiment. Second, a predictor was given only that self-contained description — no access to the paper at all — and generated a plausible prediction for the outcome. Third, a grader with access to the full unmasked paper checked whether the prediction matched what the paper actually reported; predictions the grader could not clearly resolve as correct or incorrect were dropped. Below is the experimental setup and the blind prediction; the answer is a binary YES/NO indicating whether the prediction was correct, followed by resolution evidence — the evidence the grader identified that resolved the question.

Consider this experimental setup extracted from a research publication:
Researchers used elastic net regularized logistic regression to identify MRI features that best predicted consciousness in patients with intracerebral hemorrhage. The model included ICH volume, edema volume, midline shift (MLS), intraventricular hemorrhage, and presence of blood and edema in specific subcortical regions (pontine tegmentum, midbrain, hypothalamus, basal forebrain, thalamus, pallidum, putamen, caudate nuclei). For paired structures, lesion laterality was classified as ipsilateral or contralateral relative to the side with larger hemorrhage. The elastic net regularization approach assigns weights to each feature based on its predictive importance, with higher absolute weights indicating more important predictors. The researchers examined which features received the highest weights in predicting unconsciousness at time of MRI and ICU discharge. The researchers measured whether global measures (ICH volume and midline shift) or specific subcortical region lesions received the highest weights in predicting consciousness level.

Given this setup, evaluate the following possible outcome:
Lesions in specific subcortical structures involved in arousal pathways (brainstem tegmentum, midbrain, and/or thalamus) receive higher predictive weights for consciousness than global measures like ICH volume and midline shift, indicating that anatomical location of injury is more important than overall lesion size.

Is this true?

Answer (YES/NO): NO